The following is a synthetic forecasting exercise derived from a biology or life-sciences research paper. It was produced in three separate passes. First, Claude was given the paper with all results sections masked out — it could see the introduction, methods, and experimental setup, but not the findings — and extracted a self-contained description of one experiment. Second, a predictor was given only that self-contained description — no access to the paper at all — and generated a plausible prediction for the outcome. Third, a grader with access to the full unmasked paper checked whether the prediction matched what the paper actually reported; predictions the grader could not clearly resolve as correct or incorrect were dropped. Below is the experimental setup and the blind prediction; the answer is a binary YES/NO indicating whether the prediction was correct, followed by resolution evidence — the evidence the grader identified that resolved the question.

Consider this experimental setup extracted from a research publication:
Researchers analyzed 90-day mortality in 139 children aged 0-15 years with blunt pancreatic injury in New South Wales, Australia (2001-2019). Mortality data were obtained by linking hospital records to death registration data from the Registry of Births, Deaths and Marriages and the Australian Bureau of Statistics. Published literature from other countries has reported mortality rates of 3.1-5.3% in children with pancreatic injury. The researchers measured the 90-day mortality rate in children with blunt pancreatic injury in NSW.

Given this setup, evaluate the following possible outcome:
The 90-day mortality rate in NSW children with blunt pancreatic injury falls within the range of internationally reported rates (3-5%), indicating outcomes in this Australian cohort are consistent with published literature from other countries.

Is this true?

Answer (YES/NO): NO